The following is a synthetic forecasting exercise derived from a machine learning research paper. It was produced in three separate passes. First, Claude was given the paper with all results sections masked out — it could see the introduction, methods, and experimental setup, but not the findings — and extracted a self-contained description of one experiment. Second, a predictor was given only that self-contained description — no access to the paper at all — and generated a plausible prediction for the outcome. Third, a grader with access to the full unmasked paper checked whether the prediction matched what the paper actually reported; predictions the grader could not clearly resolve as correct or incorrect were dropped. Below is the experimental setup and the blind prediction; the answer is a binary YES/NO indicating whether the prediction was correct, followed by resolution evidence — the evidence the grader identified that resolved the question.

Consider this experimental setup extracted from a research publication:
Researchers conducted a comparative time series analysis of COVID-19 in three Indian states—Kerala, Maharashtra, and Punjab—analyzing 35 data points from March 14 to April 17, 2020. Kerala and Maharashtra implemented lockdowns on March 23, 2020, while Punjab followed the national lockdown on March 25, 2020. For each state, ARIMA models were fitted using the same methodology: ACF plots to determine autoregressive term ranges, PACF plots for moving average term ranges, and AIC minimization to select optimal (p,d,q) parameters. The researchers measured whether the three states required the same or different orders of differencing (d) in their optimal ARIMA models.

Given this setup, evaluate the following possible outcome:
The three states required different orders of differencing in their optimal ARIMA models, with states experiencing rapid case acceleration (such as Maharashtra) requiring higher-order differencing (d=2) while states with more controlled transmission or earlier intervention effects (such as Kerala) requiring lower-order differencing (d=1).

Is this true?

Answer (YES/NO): YES